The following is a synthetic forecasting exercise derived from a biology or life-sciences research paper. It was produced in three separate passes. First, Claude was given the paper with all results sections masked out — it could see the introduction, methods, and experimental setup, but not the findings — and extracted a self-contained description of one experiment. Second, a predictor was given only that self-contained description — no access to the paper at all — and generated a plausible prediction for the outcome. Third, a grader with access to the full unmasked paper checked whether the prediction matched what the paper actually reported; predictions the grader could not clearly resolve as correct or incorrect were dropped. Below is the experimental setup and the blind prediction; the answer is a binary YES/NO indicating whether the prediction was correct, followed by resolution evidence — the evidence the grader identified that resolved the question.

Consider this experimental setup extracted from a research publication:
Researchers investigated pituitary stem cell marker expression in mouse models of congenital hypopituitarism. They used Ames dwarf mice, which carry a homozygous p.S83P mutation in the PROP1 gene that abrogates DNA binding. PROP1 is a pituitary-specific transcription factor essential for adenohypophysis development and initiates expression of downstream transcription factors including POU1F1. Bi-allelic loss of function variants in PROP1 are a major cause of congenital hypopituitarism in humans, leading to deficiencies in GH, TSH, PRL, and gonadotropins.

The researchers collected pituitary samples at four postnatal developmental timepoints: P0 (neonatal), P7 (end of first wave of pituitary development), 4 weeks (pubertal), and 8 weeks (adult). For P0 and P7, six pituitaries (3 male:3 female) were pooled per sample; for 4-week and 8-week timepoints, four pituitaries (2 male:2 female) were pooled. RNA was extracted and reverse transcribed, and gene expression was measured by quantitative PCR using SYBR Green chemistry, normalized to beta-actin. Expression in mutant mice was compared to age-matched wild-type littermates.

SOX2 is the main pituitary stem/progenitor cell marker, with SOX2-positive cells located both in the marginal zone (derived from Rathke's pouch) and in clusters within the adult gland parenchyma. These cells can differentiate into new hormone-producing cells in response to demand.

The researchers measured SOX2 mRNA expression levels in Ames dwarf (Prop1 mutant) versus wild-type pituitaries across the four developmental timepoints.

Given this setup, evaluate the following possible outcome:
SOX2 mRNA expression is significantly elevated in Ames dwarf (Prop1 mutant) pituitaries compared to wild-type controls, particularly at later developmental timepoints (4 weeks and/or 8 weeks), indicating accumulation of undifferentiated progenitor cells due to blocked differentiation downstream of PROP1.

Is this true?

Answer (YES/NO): NO